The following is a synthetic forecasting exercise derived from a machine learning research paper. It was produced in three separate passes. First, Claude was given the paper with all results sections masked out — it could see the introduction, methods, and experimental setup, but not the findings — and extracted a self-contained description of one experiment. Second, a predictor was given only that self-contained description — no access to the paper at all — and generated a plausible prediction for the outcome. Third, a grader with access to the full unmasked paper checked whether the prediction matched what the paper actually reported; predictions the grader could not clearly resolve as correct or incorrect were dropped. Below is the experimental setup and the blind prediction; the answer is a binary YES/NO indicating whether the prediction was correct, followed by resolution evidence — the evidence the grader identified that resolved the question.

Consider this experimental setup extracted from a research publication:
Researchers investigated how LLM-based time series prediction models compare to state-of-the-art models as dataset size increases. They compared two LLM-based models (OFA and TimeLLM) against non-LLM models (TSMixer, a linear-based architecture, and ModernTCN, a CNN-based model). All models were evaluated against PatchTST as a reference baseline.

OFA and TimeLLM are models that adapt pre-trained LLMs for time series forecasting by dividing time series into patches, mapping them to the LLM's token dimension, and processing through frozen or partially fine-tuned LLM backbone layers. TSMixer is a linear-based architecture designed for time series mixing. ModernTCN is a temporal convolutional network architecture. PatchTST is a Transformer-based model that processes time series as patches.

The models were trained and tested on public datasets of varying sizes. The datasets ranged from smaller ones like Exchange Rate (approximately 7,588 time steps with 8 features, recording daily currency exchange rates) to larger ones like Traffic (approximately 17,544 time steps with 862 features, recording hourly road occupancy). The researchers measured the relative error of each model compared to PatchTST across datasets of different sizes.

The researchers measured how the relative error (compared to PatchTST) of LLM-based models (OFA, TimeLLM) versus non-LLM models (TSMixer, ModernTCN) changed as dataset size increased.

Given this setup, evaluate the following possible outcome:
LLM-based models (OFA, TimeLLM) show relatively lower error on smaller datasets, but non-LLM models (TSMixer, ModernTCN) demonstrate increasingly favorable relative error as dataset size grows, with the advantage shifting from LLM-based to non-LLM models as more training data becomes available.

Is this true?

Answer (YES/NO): YES